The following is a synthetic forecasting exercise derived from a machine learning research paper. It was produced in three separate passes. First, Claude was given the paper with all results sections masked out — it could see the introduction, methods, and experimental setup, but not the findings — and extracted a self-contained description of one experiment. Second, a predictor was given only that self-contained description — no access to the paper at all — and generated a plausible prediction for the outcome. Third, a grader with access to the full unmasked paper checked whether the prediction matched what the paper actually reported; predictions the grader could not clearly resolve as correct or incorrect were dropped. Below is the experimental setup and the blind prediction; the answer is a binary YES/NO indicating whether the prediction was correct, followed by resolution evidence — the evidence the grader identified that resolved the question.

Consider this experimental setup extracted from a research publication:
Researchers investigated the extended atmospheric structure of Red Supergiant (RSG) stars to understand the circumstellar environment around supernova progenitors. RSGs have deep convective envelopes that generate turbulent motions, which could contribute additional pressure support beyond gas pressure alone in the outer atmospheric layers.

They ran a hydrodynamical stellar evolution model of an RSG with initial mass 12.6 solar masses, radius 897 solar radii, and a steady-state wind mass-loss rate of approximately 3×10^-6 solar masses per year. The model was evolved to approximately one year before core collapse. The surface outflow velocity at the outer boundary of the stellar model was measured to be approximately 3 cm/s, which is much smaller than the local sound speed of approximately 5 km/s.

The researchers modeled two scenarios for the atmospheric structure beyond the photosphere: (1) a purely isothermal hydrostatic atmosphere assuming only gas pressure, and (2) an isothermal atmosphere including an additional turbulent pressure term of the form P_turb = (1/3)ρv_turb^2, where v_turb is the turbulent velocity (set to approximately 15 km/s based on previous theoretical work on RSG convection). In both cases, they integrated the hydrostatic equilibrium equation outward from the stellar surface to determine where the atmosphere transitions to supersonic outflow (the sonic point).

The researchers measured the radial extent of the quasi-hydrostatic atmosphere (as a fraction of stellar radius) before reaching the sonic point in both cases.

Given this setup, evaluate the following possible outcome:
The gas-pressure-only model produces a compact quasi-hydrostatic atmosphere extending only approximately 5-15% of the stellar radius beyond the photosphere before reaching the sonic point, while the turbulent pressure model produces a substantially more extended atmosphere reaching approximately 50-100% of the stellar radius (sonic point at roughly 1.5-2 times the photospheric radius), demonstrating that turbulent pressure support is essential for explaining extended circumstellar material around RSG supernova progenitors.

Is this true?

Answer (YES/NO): NO